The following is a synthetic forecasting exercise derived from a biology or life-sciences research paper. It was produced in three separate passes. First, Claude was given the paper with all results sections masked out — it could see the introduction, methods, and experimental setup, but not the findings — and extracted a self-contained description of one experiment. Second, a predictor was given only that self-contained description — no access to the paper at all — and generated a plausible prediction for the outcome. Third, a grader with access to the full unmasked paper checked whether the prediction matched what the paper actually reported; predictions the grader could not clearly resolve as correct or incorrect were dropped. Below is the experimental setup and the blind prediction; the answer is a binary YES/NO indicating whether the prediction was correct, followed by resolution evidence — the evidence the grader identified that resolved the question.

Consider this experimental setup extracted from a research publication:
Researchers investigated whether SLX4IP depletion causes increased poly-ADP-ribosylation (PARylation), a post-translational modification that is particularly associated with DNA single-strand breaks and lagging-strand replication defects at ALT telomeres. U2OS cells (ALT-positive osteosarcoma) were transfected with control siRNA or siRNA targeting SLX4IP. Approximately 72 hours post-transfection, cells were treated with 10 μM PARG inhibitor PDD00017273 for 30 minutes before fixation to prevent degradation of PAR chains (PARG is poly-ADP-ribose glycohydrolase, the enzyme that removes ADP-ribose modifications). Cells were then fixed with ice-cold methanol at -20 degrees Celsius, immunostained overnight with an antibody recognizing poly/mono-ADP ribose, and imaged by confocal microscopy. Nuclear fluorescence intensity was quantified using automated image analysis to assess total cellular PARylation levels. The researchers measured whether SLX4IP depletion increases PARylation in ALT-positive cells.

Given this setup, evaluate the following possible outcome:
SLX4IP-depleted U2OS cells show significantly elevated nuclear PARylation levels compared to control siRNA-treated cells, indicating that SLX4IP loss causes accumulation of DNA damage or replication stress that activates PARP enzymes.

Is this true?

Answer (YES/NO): YES